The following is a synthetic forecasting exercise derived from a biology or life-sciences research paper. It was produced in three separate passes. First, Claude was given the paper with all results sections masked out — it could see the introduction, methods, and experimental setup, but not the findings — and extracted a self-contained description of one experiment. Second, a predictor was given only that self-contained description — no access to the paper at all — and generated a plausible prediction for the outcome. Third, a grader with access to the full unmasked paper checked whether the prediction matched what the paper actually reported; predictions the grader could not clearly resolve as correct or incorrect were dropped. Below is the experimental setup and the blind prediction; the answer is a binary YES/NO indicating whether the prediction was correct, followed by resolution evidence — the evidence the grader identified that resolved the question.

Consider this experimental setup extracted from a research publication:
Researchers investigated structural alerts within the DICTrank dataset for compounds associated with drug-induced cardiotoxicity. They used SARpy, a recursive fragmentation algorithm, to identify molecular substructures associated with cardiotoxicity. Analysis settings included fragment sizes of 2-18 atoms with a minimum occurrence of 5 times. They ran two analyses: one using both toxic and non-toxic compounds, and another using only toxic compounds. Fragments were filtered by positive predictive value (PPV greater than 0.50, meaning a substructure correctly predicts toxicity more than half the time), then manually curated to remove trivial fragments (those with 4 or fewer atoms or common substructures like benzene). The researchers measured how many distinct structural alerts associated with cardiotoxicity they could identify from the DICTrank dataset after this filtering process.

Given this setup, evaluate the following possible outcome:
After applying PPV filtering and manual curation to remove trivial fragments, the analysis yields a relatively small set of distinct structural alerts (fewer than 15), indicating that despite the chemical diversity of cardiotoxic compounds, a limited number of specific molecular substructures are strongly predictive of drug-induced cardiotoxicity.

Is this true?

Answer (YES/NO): NO